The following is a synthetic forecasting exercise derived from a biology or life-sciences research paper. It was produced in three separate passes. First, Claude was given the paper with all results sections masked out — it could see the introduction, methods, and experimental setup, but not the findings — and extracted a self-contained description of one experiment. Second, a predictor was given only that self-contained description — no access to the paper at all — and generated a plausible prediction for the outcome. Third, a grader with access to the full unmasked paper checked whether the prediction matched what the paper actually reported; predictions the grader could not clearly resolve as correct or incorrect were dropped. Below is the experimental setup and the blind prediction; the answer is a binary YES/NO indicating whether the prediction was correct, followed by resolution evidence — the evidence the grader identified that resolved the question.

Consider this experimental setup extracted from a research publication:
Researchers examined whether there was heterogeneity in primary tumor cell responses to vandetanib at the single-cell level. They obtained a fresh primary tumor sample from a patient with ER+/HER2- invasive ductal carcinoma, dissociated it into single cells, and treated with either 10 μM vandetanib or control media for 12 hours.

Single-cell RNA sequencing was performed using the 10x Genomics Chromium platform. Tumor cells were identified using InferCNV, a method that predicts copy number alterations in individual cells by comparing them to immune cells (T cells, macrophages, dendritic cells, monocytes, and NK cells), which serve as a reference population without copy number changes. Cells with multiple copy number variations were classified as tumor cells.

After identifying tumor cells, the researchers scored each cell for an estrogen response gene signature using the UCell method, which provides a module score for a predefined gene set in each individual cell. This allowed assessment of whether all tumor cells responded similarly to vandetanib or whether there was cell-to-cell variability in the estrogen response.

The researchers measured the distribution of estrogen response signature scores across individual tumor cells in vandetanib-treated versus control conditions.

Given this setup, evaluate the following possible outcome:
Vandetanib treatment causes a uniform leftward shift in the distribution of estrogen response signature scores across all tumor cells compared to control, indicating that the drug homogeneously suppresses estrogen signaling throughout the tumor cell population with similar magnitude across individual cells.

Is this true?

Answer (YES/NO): NO